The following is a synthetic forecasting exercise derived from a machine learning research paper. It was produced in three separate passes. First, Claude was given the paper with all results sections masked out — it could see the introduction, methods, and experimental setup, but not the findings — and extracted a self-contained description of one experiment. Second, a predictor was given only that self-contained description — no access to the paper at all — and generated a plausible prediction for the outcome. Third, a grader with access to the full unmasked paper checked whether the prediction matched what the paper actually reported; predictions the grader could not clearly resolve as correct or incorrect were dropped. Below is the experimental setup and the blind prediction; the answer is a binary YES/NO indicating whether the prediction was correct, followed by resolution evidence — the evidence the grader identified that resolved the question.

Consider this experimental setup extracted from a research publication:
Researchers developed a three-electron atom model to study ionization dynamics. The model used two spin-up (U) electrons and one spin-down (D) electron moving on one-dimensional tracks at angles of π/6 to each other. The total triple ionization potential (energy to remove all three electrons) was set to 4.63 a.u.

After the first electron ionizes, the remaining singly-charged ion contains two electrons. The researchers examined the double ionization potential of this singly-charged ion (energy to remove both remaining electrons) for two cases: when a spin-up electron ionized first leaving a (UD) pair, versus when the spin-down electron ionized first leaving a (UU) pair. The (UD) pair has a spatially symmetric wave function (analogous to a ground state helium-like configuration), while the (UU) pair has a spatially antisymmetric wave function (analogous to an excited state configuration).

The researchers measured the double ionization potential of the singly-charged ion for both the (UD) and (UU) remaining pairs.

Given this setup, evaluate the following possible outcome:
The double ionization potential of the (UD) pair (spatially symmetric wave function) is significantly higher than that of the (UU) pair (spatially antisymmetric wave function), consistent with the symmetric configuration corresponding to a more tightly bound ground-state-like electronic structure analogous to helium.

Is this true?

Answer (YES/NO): NO